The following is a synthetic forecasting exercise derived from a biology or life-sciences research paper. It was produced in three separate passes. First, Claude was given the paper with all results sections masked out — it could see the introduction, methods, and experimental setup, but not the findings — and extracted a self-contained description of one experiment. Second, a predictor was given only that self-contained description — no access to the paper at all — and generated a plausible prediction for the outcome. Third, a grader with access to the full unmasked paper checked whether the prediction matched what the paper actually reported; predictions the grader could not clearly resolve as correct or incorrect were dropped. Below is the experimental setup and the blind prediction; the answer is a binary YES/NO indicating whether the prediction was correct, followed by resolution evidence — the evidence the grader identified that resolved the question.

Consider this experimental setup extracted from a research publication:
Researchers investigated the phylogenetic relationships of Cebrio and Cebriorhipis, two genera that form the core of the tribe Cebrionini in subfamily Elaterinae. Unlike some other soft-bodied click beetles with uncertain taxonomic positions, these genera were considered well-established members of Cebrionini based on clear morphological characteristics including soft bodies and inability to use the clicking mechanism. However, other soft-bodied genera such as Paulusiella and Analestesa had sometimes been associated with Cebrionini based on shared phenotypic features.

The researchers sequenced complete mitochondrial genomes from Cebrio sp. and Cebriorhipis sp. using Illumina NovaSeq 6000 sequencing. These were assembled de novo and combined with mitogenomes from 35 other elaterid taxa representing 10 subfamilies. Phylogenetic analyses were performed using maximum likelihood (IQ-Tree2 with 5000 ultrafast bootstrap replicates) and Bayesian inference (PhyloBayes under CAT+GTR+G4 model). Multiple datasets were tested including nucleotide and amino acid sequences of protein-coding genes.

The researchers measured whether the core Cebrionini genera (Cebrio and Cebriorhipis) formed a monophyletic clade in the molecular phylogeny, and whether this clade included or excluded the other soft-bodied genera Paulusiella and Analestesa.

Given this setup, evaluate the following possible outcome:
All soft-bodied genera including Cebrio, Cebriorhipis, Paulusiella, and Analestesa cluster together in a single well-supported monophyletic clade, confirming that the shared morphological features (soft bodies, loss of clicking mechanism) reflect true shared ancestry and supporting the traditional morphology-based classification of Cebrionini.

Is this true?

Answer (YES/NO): NO